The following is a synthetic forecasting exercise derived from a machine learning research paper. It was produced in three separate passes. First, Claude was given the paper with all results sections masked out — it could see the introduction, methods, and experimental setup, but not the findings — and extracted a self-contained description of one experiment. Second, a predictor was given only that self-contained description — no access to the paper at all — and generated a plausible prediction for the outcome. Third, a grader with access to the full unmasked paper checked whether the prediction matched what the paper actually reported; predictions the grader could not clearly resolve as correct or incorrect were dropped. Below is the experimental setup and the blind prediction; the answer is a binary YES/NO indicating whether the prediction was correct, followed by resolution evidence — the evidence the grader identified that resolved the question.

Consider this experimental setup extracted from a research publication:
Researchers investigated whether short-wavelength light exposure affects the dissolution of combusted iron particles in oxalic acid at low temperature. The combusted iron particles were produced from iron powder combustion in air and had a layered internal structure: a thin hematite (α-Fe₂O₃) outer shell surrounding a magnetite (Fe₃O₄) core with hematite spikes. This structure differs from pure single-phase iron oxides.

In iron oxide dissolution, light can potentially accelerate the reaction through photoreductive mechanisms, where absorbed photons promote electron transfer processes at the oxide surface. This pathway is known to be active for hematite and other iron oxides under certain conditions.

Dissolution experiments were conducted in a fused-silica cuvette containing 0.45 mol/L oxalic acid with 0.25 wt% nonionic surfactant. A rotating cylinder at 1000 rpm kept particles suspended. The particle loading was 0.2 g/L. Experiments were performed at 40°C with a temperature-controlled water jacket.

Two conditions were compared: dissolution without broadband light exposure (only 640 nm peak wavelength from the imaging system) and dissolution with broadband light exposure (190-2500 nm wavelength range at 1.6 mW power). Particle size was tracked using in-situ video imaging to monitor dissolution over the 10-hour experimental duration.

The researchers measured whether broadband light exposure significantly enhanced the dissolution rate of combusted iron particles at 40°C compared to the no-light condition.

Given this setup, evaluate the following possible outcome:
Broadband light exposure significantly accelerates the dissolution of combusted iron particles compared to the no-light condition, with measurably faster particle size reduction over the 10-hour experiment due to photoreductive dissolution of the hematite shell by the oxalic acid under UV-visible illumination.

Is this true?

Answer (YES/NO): NO